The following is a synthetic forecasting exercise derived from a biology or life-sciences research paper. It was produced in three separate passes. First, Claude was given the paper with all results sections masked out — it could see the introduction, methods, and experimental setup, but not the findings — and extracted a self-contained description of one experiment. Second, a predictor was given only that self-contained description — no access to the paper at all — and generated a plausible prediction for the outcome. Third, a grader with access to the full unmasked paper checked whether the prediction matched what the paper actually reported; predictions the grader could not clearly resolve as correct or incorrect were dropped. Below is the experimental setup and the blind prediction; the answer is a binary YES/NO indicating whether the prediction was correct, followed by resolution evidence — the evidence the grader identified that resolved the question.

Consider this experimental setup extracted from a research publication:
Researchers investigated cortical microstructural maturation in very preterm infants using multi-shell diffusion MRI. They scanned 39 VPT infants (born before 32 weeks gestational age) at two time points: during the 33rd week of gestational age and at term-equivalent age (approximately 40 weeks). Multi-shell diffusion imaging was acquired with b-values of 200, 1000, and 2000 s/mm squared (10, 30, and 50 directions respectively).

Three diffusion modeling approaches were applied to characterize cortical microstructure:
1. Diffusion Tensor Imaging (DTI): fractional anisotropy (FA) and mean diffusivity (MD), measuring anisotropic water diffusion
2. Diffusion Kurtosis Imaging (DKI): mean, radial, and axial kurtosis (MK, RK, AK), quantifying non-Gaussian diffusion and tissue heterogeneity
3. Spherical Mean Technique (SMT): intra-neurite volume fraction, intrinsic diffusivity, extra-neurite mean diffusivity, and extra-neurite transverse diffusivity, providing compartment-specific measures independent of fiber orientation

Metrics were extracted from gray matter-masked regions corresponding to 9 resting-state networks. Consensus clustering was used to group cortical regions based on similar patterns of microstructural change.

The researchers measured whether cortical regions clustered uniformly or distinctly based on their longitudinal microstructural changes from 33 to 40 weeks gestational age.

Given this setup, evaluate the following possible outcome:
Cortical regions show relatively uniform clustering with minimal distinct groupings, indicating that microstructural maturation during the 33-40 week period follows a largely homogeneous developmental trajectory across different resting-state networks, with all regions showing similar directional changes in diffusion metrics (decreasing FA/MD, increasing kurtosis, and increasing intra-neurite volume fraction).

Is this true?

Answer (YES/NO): NO